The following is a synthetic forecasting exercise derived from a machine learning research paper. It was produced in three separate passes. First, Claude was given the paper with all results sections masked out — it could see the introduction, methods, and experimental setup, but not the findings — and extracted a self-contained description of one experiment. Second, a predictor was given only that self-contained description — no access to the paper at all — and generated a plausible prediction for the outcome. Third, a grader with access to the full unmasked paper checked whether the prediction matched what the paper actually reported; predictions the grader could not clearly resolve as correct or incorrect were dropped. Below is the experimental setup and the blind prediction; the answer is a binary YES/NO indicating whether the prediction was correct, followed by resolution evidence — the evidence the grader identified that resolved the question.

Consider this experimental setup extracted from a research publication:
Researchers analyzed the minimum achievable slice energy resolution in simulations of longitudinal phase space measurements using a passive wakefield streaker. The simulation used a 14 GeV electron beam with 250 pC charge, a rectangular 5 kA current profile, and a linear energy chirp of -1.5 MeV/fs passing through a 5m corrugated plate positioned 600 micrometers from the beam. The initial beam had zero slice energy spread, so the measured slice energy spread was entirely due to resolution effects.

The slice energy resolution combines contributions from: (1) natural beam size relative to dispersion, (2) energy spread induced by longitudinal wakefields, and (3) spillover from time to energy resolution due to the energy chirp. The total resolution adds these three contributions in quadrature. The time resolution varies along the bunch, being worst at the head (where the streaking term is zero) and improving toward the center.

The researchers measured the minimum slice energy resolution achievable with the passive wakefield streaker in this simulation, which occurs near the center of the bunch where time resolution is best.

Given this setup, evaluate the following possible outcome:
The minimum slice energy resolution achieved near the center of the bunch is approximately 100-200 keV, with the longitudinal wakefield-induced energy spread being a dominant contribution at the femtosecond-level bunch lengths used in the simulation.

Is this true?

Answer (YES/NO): NO